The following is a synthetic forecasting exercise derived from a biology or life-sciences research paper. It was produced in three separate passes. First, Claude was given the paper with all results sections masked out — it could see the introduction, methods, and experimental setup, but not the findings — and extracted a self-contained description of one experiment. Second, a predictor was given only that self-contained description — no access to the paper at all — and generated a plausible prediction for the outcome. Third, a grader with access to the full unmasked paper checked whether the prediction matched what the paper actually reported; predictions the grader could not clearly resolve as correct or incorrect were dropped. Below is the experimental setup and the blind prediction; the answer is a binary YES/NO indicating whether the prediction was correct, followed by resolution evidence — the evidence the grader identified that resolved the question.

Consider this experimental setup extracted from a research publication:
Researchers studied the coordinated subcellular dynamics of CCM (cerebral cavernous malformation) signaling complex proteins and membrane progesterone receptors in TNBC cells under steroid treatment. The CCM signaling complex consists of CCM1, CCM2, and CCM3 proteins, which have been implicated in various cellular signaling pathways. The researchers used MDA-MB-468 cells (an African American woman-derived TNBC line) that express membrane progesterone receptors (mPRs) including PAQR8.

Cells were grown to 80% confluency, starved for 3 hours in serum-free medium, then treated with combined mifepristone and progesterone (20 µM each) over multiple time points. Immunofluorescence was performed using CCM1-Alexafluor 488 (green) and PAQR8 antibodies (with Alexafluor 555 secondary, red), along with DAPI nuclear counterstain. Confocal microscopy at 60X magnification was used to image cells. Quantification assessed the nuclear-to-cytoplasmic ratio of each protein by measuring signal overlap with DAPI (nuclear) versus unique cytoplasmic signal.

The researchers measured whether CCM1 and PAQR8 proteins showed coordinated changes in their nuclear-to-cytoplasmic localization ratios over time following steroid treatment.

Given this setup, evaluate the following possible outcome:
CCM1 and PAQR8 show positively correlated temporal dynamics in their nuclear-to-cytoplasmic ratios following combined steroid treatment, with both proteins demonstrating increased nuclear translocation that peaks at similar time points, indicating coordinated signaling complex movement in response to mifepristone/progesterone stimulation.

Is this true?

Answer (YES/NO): NO